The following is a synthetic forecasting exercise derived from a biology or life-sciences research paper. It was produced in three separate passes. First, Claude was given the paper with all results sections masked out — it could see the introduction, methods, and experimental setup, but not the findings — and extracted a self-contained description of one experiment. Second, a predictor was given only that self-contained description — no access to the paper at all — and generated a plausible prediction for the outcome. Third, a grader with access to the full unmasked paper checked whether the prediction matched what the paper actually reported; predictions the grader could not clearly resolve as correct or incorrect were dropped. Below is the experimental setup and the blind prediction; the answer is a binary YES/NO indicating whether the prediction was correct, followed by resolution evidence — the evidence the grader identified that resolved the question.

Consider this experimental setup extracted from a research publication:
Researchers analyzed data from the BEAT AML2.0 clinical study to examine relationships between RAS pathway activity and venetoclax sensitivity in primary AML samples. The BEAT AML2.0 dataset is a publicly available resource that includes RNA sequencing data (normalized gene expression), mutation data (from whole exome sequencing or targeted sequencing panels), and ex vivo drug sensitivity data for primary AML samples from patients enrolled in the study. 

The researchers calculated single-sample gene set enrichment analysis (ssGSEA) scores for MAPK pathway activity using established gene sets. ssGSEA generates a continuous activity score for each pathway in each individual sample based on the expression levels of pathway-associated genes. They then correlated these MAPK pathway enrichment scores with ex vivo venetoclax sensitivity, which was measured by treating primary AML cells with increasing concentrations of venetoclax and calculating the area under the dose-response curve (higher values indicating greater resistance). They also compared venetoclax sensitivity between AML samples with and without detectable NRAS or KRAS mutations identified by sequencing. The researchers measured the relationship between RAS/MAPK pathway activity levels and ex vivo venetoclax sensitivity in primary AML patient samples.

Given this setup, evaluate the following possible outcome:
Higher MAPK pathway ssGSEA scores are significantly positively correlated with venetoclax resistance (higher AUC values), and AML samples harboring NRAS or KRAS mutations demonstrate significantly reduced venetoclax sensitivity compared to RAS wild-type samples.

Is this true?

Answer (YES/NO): YES